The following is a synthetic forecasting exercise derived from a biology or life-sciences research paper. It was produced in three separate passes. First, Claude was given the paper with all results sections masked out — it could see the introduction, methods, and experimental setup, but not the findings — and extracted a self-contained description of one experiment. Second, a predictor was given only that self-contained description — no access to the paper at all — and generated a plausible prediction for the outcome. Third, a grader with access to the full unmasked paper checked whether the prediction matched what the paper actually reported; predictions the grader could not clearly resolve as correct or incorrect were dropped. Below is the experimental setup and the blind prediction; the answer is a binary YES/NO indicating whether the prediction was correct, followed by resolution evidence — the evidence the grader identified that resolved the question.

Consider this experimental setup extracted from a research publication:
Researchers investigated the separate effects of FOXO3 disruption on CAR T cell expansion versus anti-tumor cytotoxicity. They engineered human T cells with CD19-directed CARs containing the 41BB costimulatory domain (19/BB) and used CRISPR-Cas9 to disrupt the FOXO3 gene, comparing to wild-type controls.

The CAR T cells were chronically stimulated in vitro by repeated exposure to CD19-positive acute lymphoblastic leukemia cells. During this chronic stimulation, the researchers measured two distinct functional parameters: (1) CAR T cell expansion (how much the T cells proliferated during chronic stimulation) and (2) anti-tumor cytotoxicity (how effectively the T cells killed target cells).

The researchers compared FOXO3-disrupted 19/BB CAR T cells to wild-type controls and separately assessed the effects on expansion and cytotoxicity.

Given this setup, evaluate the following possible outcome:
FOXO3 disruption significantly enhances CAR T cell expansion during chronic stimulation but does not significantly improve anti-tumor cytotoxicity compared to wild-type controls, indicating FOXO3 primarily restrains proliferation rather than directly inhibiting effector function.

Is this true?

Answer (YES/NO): NO